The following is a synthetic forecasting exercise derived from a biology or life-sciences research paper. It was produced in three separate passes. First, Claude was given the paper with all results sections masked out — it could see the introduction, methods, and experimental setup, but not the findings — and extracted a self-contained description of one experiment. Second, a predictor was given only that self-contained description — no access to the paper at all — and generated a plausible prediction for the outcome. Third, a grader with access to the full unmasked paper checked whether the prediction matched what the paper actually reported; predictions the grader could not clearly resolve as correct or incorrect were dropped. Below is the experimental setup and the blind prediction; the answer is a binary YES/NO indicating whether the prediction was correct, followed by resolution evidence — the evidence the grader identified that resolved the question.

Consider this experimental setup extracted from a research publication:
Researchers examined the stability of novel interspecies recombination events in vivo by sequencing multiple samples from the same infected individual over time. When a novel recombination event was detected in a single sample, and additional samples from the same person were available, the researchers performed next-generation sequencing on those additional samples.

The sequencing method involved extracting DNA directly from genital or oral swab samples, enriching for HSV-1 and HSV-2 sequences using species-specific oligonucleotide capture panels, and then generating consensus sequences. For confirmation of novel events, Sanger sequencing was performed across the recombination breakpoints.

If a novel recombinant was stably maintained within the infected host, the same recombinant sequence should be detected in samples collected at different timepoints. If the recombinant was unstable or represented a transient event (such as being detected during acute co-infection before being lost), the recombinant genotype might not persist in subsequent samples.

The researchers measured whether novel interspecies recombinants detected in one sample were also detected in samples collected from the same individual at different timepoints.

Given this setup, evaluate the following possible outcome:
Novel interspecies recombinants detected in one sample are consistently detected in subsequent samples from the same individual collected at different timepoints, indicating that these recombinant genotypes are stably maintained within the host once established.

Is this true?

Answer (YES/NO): YES